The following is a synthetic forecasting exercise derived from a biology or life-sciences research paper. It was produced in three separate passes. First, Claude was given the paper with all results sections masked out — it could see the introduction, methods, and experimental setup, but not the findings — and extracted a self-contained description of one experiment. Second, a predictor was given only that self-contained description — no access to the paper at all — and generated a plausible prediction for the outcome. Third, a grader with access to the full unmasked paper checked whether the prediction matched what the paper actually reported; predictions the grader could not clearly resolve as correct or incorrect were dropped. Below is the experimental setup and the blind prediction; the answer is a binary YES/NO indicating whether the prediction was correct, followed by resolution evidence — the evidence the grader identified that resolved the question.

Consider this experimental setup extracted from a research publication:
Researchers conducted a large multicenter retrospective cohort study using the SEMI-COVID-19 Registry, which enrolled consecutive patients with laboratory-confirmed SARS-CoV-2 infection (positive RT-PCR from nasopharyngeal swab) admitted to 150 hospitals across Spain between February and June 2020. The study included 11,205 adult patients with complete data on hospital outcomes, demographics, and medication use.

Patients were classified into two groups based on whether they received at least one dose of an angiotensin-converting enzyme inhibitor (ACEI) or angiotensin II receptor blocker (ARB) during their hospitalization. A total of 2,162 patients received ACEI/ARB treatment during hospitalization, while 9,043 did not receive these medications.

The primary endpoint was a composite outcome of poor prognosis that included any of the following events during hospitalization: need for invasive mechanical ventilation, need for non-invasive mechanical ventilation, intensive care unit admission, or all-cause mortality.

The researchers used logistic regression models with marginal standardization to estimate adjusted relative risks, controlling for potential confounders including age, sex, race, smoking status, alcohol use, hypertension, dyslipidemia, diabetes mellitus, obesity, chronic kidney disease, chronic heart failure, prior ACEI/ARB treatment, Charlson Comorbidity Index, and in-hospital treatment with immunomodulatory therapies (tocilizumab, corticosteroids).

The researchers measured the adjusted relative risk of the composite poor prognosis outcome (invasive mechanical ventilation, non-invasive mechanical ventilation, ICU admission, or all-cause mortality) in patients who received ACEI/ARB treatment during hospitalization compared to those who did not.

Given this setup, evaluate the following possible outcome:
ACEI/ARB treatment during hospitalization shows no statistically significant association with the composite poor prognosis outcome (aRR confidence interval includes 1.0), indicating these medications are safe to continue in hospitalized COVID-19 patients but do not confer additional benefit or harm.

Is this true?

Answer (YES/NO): NO